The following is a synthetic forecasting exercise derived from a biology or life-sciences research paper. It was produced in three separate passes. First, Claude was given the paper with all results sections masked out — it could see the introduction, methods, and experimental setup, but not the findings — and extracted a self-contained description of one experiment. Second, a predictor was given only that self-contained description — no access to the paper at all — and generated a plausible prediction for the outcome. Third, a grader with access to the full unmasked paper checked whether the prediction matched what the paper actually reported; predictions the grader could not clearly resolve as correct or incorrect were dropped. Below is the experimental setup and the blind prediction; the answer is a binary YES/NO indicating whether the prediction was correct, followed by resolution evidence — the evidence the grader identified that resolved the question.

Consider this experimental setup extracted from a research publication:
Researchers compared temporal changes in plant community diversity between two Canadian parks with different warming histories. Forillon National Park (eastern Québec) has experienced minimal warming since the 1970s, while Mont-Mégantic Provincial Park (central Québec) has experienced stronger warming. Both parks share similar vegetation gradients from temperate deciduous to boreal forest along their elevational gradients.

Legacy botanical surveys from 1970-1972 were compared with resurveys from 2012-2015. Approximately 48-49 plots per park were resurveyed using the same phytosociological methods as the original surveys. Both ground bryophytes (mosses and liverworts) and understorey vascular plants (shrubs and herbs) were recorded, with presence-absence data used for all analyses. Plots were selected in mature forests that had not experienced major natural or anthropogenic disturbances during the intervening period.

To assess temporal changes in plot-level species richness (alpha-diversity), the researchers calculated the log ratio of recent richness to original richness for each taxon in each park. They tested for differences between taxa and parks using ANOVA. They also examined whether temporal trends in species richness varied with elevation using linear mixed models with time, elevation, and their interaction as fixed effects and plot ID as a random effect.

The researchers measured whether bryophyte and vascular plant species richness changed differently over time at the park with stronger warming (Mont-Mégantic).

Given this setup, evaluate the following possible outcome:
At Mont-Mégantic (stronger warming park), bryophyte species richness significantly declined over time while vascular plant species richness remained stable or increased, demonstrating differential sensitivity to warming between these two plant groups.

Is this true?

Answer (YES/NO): NO